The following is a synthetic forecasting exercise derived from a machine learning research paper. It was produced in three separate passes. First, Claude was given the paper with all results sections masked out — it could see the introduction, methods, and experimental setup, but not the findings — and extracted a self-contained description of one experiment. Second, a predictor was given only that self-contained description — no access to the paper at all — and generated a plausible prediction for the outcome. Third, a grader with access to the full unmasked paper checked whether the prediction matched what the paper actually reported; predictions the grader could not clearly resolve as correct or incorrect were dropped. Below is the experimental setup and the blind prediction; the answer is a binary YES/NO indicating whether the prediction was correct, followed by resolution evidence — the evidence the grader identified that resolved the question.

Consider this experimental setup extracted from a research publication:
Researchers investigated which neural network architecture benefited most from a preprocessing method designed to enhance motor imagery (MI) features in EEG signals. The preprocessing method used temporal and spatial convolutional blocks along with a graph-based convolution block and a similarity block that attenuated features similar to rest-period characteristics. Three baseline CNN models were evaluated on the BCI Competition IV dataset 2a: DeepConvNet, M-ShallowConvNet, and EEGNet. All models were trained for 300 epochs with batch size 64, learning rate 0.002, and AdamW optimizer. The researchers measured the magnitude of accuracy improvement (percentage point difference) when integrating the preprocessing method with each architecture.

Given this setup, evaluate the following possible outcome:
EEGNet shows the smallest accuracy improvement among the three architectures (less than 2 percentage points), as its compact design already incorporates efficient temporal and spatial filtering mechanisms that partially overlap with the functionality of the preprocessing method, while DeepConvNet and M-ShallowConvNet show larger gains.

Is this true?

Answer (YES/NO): NO